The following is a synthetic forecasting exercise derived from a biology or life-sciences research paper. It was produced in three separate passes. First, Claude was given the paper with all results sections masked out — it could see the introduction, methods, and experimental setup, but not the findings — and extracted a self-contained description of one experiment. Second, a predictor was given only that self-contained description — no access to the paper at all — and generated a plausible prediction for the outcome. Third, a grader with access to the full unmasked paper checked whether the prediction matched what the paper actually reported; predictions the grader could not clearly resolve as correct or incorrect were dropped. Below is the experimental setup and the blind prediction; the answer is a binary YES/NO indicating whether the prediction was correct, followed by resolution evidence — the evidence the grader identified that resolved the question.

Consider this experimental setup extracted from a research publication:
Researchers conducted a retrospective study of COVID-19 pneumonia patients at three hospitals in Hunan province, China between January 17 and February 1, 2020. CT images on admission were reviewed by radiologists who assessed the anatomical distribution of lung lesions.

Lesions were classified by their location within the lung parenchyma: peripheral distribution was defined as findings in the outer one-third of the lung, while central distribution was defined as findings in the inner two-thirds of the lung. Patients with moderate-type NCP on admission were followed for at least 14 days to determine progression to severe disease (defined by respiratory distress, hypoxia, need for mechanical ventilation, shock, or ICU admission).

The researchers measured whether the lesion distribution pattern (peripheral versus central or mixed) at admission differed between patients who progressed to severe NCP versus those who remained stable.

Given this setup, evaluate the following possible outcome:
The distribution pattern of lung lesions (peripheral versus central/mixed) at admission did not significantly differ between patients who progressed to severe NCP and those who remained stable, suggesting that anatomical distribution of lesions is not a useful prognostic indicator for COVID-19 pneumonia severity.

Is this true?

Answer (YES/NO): YES